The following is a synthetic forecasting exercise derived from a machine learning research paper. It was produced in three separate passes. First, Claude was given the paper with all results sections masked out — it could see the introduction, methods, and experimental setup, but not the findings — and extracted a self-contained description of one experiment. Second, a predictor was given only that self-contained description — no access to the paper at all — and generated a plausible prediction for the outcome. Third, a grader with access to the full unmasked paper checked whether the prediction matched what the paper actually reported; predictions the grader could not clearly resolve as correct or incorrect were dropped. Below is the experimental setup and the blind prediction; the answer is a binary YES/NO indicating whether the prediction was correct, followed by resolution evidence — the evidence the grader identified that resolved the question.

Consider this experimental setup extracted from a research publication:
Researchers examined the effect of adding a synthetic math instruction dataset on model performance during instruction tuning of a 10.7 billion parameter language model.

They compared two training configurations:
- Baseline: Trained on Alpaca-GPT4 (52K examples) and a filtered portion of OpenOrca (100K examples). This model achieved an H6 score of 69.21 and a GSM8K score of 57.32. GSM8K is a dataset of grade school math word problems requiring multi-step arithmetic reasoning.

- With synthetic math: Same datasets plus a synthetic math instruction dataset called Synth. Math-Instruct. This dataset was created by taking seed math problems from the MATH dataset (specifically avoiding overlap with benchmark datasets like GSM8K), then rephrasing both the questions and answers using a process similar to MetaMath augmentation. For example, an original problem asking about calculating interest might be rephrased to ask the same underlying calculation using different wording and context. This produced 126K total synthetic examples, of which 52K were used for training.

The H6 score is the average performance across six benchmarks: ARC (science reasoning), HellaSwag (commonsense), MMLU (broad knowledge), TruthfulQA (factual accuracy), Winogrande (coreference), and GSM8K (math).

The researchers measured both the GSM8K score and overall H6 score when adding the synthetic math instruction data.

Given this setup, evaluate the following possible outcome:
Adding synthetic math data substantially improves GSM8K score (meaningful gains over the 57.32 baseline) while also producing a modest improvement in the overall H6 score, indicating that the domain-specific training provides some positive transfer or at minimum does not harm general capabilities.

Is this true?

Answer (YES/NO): YES